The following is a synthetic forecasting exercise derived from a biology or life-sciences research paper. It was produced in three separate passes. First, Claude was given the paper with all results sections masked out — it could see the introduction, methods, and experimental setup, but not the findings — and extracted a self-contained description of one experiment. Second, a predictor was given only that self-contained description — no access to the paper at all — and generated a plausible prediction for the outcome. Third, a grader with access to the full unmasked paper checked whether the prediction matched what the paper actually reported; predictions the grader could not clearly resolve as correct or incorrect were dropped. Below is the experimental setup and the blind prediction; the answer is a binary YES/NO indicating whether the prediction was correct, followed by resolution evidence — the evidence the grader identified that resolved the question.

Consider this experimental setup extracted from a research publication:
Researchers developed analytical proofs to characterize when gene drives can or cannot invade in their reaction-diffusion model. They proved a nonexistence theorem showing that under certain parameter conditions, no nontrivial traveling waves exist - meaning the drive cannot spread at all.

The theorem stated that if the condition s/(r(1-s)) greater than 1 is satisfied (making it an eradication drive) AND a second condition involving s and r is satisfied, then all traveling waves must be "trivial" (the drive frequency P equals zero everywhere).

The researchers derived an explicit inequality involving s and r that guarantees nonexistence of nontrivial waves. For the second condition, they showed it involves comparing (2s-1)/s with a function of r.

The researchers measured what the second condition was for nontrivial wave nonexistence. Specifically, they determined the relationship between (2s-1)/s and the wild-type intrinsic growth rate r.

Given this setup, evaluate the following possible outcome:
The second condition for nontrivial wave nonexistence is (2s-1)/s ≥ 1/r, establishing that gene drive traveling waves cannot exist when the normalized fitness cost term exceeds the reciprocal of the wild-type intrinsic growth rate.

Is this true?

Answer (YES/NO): NO